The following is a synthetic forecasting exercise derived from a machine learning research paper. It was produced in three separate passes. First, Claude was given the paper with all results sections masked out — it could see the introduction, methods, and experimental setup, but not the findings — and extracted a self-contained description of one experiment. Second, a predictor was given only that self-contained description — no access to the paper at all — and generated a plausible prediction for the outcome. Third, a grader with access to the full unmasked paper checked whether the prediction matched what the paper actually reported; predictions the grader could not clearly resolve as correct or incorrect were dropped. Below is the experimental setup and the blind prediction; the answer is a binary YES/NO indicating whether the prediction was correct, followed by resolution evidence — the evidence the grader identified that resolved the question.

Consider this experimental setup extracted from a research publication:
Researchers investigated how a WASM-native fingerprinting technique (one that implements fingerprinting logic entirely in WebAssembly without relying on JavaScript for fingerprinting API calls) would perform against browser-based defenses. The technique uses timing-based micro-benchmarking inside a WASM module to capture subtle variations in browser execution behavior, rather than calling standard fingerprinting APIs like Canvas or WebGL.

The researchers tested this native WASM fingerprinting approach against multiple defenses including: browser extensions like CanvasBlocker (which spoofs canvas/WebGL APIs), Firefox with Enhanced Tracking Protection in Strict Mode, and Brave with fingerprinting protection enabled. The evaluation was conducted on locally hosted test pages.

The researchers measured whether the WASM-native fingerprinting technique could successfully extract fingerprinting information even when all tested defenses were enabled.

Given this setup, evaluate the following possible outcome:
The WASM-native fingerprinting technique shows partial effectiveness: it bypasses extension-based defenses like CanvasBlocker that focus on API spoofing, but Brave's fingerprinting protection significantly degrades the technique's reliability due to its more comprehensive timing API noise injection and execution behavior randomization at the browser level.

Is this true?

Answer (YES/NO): NO